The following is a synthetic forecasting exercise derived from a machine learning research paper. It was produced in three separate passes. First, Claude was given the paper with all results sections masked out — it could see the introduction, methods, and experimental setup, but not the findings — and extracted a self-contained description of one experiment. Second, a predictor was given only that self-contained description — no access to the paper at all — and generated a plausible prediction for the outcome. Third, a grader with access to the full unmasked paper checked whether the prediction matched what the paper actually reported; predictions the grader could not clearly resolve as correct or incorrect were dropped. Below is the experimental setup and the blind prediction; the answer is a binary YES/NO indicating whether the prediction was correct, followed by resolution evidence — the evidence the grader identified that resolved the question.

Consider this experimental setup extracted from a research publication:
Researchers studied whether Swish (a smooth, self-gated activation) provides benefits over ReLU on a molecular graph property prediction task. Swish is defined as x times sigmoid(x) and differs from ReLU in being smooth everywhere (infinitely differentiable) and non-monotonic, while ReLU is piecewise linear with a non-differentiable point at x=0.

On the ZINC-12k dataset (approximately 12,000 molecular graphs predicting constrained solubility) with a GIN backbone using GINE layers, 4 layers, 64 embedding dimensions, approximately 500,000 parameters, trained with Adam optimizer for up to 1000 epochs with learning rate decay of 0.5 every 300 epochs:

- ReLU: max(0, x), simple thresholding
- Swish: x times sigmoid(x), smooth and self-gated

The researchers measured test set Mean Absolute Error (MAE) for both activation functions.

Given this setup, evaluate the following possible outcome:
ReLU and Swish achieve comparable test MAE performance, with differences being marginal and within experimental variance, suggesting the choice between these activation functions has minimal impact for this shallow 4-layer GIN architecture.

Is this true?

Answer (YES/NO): YES